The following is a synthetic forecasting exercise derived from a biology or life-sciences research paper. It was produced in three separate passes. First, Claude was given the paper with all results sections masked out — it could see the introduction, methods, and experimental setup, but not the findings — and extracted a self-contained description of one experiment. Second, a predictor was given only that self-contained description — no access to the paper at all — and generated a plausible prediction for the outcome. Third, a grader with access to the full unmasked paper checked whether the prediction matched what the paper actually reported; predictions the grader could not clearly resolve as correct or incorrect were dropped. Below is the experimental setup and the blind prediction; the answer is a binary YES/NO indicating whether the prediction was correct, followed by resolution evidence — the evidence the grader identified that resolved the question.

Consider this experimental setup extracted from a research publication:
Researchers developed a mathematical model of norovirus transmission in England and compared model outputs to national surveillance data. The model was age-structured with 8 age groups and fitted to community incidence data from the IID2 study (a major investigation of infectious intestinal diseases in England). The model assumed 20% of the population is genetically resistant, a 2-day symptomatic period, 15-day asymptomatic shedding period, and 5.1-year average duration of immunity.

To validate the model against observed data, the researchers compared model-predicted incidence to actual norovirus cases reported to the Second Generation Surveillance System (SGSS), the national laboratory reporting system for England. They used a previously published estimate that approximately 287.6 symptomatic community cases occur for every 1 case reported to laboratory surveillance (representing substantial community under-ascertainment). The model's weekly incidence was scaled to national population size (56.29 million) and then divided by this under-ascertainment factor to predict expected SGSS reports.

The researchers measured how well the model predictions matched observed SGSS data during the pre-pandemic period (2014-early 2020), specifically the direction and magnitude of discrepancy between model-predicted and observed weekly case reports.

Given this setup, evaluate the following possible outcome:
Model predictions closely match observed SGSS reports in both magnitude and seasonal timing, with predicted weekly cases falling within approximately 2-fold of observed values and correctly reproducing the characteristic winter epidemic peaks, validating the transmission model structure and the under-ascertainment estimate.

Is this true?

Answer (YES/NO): NO